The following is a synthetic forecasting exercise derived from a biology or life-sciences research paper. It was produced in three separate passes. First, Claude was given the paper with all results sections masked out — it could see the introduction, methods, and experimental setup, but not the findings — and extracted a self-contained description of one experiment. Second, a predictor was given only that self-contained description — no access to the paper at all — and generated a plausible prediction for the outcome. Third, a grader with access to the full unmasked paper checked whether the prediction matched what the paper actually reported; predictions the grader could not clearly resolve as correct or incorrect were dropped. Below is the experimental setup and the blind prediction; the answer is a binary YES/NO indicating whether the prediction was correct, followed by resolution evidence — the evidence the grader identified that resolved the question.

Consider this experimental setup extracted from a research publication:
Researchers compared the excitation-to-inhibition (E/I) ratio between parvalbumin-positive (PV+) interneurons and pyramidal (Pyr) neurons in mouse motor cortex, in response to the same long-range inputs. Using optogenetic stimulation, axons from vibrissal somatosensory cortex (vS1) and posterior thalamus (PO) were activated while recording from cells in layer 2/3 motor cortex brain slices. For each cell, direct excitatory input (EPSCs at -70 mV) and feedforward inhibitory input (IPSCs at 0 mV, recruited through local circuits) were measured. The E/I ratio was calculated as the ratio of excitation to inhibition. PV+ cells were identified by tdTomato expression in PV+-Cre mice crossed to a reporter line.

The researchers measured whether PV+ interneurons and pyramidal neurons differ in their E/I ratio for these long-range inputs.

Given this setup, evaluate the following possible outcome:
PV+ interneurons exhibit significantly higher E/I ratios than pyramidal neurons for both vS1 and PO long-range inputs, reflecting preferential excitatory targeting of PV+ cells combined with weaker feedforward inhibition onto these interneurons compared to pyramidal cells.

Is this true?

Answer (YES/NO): YES